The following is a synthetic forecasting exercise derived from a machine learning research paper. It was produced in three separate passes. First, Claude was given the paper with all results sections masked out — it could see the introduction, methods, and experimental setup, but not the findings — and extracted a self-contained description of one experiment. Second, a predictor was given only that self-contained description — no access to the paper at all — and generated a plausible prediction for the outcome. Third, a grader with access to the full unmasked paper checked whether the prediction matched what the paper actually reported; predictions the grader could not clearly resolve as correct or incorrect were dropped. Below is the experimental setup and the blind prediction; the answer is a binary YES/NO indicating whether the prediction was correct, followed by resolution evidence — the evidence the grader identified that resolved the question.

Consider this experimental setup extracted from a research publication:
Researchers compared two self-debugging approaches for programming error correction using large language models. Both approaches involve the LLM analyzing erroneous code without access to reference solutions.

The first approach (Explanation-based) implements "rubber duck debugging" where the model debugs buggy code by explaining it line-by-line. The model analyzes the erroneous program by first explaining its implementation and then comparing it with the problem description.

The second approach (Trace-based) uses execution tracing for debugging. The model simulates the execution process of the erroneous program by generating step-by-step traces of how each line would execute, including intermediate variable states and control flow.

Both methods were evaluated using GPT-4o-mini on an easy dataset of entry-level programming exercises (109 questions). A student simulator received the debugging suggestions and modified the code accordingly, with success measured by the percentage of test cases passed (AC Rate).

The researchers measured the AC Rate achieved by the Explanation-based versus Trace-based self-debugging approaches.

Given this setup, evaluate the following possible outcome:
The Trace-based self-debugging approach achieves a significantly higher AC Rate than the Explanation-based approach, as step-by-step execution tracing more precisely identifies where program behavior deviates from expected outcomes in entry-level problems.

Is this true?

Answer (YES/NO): YES